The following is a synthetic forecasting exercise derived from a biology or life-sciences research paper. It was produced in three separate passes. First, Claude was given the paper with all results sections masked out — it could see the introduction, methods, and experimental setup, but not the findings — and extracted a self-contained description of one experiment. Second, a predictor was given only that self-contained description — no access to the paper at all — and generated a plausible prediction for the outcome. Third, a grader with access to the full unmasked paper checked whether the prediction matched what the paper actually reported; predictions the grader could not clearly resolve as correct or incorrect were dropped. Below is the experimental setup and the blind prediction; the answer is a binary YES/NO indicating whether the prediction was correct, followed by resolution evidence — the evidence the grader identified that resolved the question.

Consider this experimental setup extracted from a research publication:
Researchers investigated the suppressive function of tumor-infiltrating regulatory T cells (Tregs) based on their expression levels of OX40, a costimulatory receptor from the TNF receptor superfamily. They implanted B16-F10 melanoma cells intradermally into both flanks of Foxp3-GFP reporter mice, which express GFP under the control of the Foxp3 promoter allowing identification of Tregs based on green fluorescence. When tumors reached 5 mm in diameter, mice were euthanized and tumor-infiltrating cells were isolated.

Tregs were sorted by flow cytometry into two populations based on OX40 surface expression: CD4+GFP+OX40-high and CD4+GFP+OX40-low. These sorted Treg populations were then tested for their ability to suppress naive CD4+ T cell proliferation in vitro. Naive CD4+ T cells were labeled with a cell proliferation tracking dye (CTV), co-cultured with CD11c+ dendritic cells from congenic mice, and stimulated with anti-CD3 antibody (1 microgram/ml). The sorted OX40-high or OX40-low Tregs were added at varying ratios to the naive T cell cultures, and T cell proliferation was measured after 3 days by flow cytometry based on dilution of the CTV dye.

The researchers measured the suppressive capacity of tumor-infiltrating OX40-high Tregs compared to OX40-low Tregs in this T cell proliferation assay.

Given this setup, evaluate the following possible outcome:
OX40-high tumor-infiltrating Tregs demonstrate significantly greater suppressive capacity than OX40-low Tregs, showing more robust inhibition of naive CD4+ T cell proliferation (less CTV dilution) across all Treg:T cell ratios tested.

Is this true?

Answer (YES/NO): YES